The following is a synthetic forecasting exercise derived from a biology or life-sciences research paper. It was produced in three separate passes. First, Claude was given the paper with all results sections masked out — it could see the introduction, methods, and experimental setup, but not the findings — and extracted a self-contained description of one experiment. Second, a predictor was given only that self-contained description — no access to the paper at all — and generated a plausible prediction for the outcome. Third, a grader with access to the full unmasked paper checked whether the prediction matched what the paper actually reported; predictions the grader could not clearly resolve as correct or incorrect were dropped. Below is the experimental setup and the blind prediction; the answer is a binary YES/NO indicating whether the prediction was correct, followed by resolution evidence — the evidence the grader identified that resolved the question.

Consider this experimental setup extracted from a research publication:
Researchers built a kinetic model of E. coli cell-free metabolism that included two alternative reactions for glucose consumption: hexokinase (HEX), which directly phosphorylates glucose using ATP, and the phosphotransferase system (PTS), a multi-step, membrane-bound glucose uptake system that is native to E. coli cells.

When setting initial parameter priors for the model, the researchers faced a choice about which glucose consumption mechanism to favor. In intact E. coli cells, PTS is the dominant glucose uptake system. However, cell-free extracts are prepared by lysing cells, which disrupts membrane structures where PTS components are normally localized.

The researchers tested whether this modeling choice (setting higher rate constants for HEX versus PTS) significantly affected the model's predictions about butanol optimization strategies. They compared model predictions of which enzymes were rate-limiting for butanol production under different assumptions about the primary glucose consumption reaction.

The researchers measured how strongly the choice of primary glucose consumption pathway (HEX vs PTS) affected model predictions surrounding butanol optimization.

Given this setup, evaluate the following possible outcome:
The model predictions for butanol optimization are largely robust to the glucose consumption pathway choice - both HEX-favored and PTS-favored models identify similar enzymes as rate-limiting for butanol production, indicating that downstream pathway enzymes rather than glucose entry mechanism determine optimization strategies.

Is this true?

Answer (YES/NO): YES